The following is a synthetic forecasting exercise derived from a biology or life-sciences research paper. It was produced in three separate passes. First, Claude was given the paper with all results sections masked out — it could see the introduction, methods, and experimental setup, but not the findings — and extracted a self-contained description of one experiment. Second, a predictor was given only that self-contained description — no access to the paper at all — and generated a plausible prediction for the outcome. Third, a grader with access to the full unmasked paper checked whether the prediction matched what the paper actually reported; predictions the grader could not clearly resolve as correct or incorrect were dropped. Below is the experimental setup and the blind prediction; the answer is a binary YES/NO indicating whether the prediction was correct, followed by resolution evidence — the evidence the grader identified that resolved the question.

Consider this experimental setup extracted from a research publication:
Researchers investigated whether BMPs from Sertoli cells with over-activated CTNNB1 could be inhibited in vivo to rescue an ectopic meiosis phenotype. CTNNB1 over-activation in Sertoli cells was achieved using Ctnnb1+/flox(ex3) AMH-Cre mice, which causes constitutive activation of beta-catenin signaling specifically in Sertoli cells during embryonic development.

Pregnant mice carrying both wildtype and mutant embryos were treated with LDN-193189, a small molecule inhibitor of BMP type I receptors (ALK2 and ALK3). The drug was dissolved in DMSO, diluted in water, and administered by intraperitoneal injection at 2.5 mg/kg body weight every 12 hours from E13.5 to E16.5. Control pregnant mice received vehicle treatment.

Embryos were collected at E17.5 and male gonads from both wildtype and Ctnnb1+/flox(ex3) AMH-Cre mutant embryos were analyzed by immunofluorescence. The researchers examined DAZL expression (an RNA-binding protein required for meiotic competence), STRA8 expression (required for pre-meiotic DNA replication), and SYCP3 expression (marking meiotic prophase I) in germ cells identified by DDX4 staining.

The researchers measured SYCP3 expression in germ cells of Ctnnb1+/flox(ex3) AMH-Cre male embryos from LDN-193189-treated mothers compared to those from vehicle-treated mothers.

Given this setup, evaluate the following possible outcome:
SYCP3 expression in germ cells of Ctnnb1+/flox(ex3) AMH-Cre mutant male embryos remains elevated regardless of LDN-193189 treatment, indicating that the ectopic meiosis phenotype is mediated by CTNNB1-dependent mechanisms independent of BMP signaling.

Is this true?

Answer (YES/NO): NO